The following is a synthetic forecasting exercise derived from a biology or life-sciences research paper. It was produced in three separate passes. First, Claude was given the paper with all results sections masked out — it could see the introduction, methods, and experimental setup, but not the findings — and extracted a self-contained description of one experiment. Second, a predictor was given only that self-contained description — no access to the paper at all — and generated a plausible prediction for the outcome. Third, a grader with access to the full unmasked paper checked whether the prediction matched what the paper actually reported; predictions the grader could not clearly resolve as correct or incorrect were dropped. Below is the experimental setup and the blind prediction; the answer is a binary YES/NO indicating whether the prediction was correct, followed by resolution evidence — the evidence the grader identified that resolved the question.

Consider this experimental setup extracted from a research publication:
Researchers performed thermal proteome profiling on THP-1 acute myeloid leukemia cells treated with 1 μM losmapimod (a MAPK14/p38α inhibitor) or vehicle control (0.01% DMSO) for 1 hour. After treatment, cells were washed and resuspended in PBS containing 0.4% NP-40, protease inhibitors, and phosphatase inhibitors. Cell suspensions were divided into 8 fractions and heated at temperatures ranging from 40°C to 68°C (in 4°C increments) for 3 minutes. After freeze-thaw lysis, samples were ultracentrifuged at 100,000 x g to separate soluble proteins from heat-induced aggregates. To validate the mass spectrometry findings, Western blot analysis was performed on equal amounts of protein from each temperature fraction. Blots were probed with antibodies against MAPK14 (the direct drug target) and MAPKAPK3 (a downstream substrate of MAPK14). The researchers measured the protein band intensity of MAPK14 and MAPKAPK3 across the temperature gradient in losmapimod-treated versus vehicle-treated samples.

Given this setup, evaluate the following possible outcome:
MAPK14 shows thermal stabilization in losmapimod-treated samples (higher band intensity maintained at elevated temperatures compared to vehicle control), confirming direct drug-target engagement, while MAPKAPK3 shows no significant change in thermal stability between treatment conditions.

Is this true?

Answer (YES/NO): NO